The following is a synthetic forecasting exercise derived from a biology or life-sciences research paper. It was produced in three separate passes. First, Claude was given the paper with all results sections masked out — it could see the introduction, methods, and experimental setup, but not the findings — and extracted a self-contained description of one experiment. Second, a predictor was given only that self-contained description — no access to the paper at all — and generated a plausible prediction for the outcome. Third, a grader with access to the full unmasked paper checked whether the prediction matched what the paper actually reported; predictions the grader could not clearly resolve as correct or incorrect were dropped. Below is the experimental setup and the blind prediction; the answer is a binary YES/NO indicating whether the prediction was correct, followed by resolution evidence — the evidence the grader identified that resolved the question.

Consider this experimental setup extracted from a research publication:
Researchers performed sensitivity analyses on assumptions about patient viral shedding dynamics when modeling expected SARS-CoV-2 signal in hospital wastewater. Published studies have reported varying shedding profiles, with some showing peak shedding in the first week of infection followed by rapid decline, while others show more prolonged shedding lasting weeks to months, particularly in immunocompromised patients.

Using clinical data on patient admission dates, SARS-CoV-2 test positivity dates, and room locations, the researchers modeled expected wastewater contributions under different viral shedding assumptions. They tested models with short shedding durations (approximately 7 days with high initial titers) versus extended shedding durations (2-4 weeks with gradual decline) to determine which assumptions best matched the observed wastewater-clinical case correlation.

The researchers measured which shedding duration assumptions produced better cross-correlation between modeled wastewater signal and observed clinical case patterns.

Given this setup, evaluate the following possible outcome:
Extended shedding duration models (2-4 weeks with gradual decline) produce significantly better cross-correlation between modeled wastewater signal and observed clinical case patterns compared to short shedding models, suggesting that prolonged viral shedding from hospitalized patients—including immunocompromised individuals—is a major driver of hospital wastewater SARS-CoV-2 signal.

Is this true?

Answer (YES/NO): NO